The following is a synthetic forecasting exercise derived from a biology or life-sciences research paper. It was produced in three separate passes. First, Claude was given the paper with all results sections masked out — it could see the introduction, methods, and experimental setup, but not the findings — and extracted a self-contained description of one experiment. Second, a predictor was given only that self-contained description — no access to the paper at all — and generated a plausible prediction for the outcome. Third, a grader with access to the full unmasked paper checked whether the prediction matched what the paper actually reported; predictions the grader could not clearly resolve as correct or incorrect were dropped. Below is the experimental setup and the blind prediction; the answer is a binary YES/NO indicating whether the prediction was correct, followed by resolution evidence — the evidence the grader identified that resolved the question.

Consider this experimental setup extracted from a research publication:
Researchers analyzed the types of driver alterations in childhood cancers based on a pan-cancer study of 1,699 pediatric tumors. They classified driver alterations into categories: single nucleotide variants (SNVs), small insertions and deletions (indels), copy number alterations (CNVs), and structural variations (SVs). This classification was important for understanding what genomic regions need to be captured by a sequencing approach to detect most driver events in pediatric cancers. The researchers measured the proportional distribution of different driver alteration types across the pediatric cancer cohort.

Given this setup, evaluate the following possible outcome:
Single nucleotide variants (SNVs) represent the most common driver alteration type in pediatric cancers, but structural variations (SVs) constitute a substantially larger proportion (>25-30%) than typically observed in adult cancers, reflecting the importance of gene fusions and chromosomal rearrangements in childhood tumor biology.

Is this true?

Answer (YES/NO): NO